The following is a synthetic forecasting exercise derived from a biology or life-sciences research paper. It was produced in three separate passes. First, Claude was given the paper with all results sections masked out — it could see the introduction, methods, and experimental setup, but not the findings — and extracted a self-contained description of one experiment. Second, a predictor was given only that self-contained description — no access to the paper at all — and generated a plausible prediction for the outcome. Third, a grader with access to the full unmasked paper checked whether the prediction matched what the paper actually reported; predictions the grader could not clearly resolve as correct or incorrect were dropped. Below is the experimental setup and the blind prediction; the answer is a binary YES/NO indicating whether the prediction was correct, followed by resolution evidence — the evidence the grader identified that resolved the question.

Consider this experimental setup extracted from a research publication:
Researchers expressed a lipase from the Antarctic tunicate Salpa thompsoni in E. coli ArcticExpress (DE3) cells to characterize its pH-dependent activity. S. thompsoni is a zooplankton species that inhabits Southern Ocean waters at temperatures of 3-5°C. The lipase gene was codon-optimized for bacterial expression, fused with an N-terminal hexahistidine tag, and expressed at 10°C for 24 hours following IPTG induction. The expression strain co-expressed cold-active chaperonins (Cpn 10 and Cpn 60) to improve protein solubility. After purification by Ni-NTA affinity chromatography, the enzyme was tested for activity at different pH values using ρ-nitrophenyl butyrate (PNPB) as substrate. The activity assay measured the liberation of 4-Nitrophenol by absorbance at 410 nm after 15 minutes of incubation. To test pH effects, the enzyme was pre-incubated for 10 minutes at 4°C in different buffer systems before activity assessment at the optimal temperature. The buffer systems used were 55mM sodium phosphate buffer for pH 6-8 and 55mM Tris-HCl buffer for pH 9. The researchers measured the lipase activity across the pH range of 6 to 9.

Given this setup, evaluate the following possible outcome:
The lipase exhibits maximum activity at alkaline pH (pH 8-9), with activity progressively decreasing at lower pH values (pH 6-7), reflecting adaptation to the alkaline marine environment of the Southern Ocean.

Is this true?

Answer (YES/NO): NO